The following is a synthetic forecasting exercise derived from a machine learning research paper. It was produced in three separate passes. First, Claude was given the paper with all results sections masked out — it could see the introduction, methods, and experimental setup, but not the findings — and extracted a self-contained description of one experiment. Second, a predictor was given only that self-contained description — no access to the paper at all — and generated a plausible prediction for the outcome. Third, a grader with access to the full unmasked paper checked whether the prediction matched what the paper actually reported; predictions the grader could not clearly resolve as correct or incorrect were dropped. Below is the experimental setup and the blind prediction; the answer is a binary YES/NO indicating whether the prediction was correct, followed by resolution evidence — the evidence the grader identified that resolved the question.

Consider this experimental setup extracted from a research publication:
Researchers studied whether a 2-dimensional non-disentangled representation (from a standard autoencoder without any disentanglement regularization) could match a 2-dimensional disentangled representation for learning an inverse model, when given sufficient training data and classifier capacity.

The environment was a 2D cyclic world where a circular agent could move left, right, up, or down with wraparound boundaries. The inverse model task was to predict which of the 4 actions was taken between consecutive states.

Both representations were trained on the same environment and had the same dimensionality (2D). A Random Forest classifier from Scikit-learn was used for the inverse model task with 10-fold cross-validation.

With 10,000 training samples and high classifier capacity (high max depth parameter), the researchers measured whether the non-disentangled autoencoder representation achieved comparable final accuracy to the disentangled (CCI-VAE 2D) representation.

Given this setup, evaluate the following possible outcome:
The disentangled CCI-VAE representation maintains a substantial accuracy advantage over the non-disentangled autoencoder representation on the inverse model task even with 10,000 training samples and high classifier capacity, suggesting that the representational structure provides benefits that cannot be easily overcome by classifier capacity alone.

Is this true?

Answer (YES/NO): NO